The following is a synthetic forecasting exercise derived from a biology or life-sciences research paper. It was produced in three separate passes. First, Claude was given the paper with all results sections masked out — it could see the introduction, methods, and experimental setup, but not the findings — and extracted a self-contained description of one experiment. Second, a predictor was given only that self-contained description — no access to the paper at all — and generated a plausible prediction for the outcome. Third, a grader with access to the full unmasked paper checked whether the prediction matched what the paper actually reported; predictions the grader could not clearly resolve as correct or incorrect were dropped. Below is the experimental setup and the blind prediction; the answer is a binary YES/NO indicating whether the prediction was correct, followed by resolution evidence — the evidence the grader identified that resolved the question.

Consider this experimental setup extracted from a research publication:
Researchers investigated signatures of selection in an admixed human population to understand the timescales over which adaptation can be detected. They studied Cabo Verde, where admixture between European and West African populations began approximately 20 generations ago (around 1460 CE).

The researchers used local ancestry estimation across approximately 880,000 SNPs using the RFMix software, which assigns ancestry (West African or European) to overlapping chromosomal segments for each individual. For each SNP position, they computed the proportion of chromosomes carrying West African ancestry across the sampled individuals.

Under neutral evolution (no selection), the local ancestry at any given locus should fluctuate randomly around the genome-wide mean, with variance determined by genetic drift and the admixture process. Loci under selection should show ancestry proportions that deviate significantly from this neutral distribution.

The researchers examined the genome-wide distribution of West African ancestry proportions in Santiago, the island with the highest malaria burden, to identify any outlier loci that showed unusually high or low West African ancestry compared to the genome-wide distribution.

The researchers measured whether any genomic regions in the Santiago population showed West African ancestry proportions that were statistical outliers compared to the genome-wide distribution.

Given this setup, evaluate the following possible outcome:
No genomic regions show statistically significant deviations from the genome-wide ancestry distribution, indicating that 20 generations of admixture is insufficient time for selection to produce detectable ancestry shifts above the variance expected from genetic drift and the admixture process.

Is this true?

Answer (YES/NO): NO